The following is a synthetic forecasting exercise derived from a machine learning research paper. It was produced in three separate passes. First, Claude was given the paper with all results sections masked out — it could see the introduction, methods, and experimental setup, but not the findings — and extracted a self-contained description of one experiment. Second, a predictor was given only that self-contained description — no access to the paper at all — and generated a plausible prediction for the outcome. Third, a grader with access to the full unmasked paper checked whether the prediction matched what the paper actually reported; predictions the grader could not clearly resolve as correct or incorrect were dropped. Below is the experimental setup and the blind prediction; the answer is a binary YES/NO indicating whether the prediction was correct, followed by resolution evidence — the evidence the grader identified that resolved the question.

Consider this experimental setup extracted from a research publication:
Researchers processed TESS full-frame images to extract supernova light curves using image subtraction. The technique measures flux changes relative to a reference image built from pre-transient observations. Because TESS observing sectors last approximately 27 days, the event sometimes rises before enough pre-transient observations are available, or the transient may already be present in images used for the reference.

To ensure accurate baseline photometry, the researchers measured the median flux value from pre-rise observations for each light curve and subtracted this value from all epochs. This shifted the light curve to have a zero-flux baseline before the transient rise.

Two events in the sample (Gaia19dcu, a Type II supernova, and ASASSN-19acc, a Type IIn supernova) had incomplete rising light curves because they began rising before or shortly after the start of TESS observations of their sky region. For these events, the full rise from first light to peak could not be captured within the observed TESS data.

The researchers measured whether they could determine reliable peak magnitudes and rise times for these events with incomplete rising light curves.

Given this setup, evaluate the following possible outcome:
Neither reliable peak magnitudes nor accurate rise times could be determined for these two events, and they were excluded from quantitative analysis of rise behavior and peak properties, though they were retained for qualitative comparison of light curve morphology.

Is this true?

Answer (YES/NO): NO